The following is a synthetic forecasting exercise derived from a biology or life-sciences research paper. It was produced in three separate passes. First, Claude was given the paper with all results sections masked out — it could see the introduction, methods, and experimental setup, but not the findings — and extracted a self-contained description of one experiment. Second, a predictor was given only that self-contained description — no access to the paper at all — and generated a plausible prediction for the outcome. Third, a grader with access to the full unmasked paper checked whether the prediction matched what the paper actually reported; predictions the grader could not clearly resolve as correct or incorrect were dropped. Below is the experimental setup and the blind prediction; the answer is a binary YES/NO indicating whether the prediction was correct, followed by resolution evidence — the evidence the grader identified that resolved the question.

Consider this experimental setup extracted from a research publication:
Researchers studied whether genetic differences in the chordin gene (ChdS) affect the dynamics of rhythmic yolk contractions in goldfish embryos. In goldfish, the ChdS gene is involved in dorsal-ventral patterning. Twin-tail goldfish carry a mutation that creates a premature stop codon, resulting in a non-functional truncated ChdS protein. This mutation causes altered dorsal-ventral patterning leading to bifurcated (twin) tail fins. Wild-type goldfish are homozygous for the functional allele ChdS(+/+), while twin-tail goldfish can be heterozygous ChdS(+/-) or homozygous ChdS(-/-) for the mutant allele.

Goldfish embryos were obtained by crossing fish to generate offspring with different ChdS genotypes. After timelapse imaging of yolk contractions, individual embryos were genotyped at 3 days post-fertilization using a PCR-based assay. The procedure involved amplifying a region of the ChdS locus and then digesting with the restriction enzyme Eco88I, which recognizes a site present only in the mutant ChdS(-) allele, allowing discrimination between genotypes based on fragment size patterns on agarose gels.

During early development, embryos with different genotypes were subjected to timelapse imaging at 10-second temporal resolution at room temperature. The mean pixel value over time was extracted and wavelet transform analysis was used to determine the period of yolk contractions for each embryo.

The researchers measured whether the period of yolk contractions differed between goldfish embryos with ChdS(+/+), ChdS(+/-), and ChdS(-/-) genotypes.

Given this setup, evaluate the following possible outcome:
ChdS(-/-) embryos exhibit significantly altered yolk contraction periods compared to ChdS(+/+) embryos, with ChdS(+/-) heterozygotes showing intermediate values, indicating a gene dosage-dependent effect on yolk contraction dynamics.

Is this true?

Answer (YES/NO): NO